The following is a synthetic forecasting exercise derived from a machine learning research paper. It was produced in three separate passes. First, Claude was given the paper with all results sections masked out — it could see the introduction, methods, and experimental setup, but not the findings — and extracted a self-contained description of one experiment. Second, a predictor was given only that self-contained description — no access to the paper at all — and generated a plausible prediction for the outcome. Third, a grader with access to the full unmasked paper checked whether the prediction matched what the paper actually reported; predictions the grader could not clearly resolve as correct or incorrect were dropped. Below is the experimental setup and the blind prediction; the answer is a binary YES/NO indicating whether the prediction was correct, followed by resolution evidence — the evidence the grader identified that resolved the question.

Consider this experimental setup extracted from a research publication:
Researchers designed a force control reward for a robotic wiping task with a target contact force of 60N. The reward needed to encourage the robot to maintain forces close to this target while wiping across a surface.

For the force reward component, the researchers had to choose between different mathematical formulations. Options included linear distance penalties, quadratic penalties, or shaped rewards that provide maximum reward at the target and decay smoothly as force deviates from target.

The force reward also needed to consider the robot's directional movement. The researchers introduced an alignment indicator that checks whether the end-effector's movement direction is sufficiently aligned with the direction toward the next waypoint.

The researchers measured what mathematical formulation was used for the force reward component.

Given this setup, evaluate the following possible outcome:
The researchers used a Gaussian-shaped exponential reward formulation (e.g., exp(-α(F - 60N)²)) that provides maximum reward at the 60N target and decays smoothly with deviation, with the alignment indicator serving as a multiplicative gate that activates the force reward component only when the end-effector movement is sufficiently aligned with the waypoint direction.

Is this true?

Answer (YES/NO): YES